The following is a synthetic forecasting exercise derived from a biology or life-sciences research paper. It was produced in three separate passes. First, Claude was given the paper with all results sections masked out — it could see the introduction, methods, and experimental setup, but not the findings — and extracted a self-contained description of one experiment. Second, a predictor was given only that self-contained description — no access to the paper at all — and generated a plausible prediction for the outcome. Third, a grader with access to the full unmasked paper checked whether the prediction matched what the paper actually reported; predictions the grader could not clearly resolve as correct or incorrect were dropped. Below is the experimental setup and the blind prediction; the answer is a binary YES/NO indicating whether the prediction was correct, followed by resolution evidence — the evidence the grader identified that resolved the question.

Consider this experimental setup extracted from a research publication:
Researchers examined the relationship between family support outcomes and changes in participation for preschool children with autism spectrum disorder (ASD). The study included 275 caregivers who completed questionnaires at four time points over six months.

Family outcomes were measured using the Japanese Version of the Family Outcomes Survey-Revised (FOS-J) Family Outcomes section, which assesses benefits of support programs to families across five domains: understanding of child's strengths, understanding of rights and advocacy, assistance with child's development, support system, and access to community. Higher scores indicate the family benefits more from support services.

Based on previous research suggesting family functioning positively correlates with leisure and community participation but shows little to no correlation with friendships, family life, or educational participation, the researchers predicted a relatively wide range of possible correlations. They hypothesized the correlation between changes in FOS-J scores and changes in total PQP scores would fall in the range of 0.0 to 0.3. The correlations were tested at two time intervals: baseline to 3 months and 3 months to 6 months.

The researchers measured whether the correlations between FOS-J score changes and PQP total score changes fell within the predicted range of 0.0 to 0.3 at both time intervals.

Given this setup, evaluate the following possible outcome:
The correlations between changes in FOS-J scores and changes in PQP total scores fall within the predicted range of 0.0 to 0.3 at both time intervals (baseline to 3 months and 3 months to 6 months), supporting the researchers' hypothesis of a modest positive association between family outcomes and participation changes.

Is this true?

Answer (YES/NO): YES